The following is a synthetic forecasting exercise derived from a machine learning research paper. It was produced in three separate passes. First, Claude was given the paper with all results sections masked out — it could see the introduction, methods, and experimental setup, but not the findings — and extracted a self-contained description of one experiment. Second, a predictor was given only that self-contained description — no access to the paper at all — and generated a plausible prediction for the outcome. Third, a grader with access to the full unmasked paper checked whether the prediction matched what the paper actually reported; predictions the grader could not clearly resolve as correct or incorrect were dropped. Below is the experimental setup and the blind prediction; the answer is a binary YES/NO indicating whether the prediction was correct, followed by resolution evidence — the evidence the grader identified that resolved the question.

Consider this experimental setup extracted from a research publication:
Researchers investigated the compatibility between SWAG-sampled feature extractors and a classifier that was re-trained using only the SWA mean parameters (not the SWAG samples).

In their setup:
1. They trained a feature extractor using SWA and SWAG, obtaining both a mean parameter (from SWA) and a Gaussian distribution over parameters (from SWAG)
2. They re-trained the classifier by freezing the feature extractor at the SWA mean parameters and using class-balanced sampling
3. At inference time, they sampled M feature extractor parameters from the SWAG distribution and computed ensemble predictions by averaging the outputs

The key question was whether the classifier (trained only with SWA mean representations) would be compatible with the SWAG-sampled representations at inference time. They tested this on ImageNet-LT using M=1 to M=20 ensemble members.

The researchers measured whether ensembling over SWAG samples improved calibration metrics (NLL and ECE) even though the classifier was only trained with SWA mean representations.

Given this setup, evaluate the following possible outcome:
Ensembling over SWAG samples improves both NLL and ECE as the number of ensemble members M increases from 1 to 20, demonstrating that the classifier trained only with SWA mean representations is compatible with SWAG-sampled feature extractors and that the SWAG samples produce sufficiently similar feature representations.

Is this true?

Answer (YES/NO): YES